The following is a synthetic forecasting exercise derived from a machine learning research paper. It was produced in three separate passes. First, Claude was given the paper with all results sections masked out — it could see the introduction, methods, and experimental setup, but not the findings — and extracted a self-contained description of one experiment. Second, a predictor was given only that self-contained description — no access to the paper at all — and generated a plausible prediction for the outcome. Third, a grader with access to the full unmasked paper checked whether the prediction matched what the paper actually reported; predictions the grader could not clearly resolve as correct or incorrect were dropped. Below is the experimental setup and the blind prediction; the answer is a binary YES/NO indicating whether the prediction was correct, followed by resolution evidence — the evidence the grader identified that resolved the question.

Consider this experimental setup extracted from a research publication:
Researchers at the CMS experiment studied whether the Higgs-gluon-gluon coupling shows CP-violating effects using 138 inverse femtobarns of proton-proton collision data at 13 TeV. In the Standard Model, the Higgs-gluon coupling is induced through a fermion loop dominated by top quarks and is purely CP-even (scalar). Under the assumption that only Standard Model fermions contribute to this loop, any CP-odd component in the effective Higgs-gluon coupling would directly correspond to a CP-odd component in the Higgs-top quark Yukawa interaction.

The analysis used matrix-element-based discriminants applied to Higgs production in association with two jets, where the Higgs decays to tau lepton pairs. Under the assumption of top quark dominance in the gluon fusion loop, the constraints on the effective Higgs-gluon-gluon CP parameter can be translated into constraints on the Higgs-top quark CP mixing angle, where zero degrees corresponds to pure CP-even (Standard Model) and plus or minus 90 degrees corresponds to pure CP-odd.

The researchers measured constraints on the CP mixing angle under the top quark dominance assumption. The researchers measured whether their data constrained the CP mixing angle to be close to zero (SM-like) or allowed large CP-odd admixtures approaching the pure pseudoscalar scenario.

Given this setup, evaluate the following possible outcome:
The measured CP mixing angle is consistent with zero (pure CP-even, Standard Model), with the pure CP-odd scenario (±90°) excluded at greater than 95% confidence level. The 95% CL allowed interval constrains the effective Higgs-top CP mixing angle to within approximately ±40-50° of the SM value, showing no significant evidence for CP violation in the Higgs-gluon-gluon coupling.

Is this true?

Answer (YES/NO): NO